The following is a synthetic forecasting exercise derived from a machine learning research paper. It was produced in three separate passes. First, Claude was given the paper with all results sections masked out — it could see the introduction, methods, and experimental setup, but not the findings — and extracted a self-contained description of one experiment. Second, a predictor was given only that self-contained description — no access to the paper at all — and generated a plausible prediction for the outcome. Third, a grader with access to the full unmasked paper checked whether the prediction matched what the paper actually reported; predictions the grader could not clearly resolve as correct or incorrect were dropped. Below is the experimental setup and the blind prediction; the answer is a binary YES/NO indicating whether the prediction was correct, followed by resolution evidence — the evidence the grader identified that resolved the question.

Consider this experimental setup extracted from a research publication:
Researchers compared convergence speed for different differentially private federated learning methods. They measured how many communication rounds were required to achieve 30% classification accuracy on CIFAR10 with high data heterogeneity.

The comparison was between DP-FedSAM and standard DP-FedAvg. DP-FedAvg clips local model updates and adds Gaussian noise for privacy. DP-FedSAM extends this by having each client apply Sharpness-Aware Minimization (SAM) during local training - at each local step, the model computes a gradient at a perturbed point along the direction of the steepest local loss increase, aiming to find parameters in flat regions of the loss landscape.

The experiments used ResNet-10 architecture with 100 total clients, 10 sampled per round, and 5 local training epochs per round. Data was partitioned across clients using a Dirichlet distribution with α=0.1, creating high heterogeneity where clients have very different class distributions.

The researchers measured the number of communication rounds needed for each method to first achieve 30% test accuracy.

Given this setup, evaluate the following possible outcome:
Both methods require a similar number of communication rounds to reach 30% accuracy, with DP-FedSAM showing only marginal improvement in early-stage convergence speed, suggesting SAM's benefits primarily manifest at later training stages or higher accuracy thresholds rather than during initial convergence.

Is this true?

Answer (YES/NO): NO